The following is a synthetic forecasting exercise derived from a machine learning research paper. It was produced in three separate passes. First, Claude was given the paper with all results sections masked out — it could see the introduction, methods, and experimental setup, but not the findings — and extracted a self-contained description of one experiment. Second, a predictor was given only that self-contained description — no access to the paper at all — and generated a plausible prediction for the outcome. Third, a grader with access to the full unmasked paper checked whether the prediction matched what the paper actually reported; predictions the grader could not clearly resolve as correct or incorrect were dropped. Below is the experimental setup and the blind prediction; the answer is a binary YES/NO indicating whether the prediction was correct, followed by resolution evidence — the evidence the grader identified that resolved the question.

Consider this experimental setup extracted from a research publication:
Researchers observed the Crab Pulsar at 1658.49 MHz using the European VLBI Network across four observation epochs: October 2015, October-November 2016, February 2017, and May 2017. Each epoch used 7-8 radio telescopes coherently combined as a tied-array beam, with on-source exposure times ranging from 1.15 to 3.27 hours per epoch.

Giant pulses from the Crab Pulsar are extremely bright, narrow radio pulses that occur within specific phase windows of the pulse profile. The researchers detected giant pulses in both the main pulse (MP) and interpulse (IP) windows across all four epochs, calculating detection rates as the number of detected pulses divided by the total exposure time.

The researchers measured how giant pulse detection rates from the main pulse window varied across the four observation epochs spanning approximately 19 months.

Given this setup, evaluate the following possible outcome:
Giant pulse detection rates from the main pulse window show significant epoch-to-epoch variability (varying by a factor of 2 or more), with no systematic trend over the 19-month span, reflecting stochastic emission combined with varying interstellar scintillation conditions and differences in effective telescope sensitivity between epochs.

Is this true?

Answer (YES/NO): NO